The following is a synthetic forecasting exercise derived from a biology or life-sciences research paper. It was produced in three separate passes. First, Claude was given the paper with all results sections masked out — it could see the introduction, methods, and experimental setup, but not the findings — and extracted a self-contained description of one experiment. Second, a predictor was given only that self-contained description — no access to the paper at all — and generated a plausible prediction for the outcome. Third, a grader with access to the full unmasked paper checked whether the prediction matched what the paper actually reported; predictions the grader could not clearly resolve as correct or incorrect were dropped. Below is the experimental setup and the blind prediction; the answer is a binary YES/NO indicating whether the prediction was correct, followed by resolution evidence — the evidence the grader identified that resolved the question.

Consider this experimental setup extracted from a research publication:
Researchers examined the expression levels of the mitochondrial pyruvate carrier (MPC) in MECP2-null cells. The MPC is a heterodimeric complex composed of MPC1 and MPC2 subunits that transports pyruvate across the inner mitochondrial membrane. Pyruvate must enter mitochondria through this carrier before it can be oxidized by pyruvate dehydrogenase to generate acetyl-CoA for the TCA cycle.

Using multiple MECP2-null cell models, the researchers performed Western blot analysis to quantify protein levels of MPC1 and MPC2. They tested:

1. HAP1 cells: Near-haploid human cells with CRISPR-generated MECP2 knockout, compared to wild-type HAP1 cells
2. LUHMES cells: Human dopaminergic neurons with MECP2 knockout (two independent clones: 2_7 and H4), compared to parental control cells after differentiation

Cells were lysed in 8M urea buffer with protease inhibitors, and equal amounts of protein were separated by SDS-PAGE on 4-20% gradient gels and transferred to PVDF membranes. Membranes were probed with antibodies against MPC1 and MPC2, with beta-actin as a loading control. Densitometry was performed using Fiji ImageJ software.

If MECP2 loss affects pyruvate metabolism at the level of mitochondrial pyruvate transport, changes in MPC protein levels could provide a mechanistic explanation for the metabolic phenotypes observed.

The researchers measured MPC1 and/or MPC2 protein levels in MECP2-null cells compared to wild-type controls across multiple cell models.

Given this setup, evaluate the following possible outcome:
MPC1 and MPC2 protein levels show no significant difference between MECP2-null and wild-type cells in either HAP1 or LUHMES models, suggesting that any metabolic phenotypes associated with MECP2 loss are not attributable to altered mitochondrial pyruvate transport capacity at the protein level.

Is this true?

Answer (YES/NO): NO